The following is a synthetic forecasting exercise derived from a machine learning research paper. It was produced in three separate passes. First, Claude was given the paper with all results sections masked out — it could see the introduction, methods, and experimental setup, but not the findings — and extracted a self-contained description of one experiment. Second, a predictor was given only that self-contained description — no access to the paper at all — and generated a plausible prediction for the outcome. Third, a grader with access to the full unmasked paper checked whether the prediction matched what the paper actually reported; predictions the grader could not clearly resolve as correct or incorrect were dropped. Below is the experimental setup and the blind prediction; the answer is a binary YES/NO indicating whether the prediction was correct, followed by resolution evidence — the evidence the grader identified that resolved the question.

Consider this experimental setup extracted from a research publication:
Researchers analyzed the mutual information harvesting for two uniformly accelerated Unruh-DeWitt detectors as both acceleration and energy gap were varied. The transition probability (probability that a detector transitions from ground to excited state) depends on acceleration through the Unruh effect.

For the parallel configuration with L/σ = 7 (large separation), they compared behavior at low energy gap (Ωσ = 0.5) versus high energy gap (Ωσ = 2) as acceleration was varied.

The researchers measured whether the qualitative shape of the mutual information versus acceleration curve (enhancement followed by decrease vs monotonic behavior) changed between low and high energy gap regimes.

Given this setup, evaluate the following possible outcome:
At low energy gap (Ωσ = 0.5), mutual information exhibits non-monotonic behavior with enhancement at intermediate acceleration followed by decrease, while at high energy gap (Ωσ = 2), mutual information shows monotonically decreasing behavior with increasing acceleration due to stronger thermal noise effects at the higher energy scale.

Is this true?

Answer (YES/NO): NO